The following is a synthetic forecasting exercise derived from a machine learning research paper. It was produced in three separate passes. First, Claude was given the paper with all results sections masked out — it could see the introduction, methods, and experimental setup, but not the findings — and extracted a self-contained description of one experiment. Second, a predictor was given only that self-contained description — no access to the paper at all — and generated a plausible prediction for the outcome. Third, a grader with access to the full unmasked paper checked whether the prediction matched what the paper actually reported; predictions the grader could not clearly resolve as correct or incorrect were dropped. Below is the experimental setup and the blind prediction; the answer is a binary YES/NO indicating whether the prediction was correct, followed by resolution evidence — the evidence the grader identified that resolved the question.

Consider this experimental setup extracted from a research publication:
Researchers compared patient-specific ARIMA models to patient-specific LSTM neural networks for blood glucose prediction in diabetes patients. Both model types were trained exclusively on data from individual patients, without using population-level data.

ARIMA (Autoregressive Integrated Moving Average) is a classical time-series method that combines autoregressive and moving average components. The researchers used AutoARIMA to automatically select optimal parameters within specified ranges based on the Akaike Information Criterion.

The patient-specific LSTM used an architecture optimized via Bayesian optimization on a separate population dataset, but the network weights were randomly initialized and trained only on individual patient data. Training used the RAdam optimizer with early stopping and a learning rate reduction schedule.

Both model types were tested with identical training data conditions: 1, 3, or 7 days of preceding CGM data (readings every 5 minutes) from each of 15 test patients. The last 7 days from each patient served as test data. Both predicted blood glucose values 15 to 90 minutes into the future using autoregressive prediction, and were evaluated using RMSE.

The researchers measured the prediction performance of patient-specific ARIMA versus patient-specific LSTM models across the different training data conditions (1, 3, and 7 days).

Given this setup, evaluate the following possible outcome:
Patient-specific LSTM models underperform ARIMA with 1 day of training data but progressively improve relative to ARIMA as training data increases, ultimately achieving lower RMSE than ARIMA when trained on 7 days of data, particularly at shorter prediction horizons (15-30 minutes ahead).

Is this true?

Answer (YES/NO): NO